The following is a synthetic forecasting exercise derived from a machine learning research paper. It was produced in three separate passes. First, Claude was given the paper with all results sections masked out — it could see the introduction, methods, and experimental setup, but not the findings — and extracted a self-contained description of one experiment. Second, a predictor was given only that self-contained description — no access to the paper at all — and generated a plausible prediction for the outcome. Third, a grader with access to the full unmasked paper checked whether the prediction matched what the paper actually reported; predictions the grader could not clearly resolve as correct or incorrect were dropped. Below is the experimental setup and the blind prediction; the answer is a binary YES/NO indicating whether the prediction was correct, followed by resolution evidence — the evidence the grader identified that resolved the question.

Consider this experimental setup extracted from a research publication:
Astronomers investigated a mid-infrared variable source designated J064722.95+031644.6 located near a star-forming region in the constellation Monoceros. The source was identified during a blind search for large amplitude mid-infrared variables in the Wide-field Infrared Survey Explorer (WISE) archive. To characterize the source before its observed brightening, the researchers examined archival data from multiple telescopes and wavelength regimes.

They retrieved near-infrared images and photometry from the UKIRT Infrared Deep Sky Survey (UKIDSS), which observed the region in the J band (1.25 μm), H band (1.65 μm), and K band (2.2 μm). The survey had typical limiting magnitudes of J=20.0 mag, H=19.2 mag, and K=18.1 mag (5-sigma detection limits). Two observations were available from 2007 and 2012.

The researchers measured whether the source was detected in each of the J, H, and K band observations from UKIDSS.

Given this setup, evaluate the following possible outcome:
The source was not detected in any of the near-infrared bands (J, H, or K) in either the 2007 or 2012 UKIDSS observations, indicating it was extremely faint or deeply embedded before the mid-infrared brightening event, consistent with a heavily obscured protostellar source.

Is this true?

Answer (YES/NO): NO